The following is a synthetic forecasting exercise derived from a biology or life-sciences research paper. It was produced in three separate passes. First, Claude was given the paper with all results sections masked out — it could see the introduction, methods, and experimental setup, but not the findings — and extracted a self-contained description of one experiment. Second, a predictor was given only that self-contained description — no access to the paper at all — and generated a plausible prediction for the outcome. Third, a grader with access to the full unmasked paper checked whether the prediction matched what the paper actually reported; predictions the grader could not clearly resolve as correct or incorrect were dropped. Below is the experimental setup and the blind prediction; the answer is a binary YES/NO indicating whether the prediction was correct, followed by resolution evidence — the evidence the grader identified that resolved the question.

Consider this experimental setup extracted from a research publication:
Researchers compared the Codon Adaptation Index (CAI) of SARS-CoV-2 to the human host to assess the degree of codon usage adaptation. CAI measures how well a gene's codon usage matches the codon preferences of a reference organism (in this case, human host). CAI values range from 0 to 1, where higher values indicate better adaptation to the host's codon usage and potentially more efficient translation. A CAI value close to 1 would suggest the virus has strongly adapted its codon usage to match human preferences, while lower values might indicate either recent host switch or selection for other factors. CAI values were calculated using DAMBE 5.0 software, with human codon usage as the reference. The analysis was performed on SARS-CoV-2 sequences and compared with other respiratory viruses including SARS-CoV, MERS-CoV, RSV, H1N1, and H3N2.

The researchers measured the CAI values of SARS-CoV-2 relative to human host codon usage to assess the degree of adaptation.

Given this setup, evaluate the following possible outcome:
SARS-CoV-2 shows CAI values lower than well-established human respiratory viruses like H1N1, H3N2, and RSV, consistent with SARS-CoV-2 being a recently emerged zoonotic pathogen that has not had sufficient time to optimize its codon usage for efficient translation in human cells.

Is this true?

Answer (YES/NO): NO